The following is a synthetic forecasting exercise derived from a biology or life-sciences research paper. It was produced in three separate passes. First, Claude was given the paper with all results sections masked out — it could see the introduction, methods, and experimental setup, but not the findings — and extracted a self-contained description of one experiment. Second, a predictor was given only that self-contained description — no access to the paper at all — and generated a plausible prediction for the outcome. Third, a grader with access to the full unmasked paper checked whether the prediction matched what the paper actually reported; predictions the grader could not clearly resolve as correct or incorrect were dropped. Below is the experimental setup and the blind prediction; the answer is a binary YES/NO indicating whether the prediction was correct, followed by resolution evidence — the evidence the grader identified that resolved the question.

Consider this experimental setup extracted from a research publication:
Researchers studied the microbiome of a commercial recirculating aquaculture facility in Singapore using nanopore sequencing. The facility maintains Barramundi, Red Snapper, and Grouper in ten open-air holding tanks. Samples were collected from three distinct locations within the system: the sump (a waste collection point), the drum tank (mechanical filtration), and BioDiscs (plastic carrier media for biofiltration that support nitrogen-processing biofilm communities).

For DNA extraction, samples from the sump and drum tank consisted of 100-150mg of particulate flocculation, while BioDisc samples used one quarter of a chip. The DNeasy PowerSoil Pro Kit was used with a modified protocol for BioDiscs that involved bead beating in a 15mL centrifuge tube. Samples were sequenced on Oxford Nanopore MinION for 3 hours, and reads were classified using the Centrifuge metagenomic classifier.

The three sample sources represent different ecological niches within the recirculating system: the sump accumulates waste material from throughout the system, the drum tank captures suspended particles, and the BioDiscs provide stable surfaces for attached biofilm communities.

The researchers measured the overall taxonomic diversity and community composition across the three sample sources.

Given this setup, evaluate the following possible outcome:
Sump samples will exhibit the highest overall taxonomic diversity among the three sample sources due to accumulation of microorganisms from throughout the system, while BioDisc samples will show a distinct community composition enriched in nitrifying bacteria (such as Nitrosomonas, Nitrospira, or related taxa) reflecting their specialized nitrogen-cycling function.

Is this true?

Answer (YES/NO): NO